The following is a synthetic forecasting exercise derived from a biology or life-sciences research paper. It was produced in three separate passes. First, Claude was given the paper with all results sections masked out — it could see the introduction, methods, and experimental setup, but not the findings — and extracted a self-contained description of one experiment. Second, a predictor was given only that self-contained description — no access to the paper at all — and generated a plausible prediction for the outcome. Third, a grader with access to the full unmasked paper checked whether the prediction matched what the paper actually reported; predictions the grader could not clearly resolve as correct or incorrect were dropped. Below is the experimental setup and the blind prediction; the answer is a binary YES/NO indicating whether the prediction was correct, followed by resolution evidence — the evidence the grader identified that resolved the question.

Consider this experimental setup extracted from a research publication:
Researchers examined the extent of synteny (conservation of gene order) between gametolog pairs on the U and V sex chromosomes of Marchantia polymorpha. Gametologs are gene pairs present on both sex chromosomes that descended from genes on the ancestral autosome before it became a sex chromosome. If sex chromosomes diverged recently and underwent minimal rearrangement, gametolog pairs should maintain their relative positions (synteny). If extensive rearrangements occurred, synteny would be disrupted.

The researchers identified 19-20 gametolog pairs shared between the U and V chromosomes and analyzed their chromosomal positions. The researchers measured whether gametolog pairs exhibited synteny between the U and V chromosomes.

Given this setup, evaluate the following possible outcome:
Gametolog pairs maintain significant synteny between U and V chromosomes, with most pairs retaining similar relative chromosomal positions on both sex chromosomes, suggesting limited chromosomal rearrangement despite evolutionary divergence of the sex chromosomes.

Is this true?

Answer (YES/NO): NO